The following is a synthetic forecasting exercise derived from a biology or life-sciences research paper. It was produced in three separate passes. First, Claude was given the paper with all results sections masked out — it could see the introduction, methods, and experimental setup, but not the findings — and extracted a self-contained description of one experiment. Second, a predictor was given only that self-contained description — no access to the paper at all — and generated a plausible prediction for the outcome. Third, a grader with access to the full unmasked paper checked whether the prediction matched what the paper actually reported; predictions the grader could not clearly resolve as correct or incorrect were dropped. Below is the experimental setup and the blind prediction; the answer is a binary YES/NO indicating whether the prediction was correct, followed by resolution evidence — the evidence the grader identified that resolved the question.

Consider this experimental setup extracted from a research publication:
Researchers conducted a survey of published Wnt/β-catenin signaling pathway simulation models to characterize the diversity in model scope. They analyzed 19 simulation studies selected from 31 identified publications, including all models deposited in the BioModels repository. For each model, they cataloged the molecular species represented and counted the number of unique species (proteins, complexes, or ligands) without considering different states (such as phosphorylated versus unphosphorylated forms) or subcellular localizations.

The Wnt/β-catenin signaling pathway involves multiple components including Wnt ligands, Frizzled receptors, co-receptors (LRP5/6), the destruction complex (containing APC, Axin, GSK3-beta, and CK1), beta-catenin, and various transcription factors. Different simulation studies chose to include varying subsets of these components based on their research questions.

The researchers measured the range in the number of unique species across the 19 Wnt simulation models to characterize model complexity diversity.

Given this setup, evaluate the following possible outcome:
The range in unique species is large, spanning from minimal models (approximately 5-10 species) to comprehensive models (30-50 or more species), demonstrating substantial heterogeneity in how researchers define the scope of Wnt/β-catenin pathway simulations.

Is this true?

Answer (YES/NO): NO